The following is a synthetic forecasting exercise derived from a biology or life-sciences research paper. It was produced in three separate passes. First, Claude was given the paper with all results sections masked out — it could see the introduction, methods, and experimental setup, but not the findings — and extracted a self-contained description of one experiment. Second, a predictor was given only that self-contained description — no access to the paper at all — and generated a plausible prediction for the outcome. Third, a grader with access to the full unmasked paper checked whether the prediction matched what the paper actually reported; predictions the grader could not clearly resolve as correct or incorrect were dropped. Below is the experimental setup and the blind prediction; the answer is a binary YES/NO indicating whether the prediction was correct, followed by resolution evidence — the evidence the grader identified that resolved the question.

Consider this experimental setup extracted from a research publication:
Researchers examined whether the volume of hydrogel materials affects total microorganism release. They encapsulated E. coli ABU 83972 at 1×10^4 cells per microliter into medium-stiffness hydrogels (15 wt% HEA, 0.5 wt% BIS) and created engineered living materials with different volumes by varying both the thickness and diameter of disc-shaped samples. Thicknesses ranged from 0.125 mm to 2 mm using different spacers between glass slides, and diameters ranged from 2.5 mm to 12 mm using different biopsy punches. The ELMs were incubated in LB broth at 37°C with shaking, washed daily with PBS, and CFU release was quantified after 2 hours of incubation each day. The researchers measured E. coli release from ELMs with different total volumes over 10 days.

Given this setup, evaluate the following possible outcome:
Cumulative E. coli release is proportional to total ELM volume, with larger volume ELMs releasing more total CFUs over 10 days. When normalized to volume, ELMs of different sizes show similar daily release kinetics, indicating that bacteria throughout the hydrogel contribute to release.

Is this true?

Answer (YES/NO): NO